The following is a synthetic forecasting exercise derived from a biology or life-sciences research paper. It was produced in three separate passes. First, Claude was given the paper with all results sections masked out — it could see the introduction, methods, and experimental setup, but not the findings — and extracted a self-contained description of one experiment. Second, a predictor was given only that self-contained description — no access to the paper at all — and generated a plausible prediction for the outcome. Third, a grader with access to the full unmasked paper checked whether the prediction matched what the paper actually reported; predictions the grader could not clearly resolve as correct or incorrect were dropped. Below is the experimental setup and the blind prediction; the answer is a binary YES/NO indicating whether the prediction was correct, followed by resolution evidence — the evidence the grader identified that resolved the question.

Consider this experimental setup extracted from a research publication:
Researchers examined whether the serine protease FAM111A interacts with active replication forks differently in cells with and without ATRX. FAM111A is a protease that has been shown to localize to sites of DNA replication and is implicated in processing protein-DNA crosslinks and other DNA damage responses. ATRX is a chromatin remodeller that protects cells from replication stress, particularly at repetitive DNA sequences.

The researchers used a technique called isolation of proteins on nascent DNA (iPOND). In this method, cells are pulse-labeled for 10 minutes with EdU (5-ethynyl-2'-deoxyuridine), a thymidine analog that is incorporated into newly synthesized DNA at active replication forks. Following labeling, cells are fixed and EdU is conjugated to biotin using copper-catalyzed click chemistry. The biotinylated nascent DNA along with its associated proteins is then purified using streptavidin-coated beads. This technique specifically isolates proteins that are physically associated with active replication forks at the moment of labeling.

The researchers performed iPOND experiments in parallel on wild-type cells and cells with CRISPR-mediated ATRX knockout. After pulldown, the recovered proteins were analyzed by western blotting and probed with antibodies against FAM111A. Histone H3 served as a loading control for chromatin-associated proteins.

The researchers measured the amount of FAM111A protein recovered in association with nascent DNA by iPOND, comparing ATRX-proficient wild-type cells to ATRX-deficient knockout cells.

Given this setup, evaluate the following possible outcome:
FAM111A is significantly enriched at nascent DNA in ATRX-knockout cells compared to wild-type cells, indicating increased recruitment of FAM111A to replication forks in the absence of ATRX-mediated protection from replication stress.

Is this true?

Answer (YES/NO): YES